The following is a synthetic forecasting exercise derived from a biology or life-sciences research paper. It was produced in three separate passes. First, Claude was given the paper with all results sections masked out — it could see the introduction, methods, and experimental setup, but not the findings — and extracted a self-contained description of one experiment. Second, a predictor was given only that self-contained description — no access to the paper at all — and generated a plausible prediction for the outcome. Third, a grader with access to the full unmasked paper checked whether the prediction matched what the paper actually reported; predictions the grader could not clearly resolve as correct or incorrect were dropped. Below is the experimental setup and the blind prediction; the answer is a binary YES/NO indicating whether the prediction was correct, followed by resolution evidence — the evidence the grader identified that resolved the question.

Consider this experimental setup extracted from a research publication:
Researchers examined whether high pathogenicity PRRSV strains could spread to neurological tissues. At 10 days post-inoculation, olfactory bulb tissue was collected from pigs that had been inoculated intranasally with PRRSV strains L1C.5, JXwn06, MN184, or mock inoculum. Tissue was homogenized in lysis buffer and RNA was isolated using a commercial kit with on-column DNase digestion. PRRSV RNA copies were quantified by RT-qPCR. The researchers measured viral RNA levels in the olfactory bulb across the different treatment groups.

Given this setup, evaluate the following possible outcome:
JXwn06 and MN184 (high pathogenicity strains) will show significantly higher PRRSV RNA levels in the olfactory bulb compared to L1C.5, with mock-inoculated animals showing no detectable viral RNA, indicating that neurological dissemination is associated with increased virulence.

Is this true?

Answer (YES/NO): NO